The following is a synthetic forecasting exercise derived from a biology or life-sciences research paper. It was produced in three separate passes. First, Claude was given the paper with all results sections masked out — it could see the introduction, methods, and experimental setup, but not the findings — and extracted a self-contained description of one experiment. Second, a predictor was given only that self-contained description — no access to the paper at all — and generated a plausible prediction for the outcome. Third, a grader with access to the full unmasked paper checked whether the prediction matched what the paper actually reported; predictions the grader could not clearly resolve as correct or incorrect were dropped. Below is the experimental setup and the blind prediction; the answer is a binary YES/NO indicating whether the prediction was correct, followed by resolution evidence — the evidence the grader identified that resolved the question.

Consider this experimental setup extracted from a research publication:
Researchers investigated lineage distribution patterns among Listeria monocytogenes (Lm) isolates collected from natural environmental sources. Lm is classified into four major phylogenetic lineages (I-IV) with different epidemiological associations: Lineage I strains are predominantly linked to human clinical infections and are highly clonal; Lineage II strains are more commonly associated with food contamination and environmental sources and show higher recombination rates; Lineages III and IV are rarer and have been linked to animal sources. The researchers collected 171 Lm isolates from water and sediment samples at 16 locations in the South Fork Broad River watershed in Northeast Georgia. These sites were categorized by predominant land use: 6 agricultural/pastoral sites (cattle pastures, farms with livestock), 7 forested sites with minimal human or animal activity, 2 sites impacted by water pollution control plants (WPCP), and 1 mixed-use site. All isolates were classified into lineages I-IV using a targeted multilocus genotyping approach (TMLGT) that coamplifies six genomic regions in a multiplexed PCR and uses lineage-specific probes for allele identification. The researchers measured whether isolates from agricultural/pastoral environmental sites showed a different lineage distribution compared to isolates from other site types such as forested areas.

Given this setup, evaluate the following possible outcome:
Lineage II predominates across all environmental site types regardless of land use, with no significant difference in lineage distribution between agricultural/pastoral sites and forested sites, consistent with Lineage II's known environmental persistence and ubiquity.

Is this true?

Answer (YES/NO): YES